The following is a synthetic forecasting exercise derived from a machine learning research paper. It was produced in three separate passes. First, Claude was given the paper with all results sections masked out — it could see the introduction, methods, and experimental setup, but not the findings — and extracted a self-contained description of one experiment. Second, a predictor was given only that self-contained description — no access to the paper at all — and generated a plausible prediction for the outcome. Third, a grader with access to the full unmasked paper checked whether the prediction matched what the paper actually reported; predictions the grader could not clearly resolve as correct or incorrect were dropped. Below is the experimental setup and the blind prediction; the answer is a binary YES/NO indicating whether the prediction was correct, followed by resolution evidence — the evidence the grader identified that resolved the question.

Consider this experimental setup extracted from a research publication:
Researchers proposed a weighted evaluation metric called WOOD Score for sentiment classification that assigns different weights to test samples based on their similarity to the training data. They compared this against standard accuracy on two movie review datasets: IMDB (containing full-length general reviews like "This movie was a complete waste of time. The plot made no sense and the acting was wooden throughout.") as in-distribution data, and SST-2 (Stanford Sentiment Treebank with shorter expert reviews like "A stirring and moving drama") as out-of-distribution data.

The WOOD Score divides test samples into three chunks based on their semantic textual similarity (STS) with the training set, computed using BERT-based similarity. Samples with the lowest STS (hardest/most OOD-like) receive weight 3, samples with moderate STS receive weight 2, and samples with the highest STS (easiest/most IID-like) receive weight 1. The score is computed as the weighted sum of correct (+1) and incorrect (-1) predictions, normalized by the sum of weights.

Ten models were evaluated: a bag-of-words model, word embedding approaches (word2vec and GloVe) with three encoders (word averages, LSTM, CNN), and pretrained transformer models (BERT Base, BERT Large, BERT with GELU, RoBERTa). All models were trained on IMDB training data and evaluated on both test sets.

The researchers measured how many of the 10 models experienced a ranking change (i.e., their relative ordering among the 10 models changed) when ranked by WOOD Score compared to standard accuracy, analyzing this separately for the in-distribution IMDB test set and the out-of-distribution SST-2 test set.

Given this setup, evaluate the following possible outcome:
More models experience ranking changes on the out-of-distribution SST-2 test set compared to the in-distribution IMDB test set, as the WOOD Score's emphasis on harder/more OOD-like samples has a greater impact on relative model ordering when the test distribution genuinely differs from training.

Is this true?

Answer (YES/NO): NO